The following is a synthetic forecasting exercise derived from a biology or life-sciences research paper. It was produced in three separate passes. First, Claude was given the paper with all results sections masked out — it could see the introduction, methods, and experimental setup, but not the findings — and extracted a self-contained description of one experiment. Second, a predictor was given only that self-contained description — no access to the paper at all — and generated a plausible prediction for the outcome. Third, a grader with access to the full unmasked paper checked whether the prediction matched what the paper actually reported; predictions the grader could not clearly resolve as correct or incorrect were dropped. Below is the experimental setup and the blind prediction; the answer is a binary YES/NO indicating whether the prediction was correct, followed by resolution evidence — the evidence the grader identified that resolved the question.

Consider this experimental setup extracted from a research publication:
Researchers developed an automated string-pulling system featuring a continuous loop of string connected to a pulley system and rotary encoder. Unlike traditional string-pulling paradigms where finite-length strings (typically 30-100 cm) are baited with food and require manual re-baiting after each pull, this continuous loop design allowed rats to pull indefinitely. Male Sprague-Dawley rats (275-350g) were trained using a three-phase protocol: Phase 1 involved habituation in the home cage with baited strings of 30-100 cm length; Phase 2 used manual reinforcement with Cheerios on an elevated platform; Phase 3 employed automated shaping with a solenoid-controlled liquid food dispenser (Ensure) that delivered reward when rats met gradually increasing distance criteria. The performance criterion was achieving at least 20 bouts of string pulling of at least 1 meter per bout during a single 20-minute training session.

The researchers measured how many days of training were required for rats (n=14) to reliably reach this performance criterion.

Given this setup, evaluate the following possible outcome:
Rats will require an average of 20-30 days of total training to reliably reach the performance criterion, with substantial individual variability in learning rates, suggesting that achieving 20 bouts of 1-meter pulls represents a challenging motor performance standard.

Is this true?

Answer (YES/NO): NO